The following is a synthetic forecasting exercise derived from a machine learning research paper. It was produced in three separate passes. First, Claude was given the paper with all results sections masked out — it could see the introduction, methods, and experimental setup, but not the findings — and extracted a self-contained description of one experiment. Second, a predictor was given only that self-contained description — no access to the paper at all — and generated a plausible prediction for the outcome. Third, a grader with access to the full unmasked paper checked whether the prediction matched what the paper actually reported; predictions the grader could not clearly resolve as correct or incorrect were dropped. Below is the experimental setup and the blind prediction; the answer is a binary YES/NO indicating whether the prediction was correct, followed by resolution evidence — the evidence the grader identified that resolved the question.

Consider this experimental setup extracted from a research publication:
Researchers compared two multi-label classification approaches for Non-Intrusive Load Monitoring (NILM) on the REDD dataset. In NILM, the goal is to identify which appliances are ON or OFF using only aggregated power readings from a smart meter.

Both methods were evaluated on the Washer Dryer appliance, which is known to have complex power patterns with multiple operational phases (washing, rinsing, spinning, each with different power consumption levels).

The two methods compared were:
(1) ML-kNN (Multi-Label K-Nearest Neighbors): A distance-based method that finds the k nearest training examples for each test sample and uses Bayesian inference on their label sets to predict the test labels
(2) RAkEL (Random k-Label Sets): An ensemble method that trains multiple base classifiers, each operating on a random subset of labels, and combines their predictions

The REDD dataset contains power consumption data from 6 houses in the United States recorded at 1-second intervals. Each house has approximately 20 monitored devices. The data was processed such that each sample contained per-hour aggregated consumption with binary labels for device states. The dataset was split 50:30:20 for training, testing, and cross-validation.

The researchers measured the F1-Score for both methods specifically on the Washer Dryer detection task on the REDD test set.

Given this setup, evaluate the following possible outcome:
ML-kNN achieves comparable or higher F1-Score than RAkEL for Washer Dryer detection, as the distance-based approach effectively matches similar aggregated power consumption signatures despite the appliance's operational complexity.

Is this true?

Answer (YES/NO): NO